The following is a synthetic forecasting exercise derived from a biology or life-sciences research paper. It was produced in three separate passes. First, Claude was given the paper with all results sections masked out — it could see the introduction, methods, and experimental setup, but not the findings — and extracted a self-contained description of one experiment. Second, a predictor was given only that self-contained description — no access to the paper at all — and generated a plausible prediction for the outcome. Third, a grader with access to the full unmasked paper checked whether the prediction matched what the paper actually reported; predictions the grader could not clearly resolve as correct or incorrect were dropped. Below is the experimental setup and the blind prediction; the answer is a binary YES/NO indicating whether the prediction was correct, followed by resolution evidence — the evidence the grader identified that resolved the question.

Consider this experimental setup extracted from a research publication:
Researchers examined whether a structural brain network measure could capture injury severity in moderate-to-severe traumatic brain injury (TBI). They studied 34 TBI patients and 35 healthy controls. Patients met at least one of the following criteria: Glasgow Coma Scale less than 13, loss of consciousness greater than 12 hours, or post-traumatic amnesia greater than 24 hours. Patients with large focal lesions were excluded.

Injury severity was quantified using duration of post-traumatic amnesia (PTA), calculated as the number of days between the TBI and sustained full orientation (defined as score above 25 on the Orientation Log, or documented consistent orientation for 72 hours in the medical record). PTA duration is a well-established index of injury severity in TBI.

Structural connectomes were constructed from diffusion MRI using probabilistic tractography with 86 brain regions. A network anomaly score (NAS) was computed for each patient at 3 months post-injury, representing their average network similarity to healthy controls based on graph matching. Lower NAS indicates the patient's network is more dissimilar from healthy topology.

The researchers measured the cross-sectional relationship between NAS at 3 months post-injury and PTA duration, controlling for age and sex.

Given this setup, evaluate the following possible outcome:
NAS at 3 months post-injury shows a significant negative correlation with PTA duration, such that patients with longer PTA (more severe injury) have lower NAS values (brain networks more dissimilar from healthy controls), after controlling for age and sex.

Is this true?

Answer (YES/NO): YES